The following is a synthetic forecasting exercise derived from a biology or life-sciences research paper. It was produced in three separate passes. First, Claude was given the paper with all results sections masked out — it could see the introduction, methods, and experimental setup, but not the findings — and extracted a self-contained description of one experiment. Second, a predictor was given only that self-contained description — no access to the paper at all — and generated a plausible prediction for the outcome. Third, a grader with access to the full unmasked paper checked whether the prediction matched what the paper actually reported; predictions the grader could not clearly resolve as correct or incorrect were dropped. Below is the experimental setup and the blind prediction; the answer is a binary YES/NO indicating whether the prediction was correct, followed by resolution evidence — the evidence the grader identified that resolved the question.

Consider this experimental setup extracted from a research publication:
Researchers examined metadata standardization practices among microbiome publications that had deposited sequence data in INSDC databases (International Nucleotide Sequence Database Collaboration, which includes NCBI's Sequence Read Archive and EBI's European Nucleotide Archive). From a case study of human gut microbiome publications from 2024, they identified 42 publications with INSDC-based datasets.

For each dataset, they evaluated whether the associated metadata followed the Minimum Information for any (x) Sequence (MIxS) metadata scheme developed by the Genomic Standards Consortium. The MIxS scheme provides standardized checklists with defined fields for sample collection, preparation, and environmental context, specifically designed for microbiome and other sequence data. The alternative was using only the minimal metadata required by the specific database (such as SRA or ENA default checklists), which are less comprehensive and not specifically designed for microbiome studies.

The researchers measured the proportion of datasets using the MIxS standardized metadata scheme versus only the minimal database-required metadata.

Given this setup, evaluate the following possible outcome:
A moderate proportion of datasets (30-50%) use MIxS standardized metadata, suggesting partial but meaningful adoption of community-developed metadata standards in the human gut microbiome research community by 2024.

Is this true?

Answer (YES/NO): YES